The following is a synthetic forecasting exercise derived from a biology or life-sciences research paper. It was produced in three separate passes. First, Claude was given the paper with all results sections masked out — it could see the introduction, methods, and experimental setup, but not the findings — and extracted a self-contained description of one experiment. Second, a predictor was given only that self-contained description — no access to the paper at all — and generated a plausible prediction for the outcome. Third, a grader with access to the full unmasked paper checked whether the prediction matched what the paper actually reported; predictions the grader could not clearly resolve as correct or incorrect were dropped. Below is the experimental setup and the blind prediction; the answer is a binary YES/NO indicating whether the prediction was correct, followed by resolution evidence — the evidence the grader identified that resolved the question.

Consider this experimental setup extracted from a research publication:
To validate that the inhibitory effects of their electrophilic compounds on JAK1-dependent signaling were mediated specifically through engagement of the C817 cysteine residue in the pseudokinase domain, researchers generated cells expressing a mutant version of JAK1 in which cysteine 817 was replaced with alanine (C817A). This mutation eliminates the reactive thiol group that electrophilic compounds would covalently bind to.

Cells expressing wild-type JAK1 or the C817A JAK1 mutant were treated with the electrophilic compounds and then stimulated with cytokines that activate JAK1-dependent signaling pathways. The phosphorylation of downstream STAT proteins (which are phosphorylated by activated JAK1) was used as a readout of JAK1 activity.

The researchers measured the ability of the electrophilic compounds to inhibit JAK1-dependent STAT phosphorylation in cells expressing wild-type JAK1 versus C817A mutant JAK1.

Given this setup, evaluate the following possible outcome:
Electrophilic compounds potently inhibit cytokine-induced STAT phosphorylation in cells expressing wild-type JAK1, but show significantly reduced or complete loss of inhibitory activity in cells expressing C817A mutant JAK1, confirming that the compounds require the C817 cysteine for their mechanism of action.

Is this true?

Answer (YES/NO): YES